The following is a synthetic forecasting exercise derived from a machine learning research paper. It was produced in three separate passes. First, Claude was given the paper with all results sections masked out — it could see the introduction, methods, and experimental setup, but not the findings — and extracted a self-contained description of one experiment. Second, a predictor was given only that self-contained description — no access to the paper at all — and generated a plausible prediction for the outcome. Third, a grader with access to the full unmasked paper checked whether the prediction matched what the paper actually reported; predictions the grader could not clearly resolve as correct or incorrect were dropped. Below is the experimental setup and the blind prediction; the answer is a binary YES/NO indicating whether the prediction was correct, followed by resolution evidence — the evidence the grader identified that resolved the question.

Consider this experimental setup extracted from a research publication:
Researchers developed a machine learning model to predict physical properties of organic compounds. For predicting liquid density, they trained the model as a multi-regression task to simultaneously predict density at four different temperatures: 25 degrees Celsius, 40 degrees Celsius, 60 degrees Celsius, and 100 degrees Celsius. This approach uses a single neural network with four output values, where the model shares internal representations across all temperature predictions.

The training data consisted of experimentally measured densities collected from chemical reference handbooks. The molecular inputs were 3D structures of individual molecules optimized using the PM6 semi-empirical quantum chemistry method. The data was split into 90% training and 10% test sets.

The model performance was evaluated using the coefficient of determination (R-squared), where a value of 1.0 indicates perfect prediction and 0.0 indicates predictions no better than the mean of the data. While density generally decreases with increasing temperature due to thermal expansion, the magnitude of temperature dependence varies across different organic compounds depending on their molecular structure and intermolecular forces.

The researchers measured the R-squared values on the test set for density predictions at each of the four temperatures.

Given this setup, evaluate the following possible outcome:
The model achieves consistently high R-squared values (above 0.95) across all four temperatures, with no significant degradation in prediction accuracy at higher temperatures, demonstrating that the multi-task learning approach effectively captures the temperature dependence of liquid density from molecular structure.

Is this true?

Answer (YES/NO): YES